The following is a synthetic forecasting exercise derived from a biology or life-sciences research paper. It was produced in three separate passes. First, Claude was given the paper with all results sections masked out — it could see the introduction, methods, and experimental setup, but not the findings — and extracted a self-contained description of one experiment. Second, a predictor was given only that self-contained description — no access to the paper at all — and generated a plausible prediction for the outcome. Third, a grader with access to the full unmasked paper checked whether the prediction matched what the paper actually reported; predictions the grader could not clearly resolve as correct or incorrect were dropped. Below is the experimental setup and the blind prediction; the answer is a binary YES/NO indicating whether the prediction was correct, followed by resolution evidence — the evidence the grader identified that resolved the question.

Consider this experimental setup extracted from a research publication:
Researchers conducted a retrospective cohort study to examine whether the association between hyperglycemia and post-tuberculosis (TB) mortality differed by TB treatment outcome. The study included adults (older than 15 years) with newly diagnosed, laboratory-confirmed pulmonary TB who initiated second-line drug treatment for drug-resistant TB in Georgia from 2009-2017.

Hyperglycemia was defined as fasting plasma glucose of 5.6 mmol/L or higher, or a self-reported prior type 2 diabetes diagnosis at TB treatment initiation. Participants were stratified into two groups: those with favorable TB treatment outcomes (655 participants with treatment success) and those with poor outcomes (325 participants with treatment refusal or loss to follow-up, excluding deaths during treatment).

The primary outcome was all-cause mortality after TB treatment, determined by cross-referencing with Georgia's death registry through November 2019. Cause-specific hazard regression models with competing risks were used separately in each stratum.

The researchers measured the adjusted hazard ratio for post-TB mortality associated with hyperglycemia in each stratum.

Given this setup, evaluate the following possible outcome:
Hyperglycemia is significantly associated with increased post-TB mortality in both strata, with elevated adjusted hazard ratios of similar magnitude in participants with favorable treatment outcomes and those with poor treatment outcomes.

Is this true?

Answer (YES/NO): NO